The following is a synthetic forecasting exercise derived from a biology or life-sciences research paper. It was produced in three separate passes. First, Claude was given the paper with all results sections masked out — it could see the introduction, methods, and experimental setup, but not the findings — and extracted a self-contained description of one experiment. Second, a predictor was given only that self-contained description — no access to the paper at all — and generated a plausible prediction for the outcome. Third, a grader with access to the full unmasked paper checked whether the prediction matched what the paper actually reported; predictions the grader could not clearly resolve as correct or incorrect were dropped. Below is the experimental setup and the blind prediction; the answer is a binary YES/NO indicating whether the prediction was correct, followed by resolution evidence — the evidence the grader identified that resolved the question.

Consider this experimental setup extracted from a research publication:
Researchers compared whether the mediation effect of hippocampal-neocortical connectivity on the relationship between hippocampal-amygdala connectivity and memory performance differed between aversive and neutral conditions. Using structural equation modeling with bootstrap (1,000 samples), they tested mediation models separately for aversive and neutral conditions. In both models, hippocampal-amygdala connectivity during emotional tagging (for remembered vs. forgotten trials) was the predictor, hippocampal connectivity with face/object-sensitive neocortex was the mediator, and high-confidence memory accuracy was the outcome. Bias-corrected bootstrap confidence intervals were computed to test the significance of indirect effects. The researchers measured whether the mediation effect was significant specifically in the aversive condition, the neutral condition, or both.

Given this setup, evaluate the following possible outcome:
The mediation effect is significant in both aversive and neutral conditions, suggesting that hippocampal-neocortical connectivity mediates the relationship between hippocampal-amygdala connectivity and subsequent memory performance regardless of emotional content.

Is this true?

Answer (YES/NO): NO